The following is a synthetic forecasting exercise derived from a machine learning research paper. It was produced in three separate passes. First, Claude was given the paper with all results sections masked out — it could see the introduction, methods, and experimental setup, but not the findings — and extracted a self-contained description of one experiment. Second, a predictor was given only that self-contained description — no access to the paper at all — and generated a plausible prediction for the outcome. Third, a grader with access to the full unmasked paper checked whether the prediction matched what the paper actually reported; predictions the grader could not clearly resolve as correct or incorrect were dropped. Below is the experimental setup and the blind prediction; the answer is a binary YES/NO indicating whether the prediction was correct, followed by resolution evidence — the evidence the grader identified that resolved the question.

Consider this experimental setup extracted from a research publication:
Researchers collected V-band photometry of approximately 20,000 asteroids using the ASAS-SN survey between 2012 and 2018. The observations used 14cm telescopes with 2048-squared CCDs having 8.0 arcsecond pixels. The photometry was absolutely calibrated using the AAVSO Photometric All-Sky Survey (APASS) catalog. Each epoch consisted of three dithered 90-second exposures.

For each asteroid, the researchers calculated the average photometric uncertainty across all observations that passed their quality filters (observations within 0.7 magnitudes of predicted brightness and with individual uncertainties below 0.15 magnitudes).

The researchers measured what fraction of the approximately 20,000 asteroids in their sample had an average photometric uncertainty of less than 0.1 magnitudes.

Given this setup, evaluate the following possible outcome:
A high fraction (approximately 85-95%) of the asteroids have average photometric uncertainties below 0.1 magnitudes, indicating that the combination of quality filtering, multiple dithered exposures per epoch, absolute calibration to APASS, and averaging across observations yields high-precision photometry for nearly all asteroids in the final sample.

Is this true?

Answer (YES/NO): NO